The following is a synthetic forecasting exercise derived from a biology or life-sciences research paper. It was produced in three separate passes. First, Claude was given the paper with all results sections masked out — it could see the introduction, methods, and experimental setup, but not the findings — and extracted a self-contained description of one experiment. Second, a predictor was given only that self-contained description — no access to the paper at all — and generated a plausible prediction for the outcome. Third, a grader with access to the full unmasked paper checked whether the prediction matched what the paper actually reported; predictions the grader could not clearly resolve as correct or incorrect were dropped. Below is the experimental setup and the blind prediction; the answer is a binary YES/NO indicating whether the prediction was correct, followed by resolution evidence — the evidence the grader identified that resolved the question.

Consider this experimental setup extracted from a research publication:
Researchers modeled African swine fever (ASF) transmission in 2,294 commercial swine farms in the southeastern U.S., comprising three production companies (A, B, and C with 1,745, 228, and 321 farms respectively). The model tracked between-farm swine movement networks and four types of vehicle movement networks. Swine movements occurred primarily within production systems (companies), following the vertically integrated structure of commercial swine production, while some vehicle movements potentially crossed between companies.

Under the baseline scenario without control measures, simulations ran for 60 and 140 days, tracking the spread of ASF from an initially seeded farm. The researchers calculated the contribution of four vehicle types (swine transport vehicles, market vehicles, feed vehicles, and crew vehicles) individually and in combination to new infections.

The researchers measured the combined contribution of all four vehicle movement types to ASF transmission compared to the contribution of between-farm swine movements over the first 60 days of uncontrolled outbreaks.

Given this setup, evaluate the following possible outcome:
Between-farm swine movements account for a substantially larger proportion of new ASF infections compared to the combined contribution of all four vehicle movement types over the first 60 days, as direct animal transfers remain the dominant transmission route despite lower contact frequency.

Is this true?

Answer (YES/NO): YES